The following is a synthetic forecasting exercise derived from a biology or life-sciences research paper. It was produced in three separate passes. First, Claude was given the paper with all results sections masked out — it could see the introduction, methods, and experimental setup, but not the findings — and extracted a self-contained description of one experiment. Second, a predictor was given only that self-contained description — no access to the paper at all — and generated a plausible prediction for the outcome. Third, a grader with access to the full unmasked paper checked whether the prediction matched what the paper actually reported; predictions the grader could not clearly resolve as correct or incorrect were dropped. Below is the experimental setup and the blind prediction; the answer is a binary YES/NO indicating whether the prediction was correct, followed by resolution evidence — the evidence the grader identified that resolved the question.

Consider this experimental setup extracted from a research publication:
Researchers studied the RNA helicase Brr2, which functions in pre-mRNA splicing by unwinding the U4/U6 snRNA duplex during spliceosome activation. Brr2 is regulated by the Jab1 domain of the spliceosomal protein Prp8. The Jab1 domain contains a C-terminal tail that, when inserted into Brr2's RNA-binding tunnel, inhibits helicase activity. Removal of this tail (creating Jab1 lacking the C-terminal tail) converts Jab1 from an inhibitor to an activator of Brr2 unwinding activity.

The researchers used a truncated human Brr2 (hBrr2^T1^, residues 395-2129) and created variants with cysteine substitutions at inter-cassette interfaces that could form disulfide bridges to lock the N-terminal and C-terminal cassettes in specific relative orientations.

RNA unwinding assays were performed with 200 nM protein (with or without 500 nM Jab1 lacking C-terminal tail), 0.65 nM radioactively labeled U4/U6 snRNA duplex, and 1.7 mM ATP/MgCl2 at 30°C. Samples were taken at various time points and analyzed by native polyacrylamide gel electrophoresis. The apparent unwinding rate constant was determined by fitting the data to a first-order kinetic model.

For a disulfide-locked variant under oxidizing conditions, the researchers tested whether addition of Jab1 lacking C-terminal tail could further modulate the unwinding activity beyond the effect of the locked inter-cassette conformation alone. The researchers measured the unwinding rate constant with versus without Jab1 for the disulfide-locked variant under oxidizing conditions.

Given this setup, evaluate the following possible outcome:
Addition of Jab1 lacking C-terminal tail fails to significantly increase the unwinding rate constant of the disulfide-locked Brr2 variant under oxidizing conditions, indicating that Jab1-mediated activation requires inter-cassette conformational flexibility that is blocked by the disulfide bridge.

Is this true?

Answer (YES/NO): NO